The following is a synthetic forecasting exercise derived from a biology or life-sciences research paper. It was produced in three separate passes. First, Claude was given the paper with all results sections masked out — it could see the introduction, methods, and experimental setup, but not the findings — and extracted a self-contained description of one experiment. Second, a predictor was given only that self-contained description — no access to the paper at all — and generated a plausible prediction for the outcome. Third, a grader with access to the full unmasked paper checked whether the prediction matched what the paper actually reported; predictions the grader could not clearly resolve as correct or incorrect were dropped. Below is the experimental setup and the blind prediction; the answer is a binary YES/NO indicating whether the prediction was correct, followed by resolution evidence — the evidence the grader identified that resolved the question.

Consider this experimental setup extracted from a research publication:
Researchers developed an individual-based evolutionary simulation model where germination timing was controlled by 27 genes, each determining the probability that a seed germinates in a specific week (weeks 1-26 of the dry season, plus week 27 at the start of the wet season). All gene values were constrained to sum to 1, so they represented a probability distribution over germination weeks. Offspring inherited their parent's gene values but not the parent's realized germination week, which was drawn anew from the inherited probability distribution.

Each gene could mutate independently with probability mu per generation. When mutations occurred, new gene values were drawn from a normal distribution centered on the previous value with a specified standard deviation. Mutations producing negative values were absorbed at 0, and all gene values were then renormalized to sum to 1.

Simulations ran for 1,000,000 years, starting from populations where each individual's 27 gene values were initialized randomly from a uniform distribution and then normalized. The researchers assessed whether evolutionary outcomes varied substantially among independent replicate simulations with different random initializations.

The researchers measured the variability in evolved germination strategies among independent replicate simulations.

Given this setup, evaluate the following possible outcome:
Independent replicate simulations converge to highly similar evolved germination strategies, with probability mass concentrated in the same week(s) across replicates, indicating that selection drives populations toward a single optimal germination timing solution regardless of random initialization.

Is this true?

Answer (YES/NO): YES